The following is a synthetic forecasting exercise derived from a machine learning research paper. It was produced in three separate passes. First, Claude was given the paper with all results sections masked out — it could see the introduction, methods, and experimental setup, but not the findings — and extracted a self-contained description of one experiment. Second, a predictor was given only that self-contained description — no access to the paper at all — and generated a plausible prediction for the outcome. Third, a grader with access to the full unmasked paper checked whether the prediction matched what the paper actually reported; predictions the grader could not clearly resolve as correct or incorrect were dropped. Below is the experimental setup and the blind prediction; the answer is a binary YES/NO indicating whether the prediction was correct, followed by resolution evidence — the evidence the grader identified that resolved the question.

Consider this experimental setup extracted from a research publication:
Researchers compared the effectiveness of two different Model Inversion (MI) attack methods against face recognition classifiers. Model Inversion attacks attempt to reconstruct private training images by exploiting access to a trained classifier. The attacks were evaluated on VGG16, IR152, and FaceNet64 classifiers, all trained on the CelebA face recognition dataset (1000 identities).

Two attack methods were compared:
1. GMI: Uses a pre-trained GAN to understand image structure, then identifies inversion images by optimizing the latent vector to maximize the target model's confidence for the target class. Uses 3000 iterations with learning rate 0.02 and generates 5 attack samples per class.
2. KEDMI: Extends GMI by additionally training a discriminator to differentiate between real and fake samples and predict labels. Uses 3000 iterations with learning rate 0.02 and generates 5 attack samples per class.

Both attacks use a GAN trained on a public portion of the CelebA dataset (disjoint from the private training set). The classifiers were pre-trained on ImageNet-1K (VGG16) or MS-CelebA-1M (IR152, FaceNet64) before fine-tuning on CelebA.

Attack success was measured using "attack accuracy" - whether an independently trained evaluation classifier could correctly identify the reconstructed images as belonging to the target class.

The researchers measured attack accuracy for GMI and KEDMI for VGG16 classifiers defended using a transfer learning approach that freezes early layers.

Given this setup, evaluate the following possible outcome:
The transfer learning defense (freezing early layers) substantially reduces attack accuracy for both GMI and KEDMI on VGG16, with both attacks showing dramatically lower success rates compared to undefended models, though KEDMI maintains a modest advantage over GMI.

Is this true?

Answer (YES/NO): NO